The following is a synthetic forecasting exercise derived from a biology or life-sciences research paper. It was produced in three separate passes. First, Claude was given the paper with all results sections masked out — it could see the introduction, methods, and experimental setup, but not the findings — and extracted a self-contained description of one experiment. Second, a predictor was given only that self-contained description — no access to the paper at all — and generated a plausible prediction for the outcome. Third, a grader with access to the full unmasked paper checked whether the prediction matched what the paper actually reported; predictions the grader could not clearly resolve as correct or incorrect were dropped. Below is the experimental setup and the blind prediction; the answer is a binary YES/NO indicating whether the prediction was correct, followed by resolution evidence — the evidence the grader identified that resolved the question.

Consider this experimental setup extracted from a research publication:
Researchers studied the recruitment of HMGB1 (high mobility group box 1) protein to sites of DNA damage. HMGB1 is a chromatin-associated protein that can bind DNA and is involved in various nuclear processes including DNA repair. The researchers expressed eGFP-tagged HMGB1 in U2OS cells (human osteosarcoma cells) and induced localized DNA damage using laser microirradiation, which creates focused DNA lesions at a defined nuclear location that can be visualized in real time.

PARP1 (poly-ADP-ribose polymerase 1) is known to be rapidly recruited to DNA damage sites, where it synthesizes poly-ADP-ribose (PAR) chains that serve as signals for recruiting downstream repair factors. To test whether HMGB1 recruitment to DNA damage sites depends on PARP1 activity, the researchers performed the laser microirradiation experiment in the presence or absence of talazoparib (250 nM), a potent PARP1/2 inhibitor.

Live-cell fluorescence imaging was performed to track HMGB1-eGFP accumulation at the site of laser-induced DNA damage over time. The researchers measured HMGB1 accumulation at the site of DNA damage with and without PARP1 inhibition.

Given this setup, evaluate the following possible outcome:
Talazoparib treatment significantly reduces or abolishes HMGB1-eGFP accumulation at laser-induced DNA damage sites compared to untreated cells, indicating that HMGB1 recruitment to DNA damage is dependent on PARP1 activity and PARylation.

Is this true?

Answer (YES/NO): YES